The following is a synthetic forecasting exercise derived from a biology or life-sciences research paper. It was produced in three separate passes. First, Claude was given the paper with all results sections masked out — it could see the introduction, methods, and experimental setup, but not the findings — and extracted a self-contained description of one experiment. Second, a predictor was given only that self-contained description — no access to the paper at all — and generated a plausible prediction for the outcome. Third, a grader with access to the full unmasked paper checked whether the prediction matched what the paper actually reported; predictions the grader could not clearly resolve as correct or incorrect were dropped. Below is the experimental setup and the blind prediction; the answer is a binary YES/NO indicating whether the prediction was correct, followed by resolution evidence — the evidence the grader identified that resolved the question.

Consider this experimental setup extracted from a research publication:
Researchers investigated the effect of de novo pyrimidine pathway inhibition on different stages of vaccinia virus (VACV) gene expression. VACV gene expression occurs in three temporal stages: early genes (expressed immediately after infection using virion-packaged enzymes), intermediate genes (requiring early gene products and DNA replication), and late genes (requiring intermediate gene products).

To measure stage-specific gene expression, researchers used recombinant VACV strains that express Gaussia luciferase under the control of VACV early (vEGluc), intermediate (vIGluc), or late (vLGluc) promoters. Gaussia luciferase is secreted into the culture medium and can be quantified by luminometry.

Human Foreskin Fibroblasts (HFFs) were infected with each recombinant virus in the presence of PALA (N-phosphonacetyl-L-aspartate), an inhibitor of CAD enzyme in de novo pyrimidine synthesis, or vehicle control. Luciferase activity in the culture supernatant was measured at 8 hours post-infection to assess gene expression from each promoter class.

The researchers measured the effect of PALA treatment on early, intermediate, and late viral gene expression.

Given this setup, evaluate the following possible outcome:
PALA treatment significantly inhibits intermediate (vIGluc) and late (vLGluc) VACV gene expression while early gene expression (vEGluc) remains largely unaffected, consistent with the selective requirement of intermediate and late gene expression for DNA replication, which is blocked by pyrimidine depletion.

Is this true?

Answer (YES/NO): YES